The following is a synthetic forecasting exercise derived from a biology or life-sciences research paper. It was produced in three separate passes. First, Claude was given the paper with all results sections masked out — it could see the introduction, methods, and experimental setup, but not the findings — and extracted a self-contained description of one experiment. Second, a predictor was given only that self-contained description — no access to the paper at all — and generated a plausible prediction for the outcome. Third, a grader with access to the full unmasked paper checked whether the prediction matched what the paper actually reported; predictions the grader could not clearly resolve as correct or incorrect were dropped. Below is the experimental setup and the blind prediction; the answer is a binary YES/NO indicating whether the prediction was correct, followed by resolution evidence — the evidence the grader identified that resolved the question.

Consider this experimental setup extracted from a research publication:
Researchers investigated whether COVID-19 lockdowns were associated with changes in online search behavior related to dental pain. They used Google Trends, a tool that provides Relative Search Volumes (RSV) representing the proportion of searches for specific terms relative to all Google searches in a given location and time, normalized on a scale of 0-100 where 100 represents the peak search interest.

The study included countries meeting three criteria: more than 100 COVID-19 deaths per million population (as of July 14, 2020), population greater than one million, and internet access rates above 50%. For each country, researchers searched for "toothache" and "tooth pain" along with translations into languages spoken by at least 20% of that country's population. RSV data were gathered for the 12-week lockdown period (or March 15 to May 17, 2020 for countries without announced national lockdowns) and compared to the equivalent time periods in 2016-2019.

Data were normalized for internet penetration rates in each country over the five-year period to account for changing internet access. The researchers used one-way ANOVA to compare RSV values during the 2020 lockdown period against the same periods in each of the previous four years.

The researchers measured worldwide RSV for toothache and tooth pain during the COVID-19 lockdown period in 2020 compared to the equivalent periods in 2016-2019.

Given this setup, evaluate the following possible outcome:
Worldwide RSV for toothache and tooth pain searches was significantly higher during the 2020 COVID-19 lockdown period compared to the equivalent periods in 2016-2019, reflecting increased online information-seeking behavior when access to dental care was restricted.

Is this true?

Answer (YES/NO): YES